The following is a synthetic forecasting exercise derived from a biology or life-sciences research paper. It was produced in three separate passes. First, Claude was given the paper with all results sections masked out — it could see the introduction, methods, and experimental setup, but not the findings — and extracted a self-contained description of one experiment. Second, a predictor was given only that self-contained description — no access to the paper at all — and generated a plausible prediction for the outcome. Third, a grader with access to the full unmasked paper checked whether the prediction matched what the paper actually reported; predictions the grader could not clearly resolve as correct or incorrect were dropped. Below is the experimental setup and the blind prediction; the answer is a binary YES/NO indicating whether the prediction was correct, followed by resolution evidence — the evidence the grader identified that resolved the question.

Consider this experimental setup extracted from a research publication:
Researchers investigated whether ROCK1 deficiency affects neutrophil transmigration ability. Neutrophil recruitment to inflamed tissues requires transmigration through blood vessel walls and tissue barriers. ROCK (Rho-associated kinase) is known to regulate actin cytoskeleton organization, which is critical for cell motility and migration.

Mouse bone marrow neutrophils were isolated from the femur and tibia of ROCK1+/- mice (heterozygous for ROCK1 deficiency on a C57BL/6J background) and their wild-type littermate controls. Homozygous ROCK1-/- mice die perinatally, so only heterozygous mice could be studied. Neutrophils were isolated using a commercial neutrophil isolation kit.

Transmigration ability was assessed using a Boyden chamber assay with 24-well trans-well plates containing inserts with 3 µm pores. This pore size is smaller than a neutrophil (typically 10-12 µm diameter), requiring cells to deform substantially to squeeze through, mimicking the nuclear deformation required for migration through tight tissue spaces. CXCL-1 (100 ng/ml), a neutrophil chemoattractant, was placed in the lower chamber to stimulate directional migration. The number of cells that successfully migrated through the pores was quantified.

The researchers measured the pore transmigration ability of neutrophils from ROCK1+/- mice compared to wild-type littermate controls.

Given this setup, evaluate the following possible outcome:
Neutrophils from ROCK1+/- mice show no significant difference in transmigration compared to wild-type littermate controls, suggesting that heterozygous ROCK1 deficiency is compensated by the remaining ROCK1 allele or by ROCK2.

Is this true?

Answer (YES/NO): NO